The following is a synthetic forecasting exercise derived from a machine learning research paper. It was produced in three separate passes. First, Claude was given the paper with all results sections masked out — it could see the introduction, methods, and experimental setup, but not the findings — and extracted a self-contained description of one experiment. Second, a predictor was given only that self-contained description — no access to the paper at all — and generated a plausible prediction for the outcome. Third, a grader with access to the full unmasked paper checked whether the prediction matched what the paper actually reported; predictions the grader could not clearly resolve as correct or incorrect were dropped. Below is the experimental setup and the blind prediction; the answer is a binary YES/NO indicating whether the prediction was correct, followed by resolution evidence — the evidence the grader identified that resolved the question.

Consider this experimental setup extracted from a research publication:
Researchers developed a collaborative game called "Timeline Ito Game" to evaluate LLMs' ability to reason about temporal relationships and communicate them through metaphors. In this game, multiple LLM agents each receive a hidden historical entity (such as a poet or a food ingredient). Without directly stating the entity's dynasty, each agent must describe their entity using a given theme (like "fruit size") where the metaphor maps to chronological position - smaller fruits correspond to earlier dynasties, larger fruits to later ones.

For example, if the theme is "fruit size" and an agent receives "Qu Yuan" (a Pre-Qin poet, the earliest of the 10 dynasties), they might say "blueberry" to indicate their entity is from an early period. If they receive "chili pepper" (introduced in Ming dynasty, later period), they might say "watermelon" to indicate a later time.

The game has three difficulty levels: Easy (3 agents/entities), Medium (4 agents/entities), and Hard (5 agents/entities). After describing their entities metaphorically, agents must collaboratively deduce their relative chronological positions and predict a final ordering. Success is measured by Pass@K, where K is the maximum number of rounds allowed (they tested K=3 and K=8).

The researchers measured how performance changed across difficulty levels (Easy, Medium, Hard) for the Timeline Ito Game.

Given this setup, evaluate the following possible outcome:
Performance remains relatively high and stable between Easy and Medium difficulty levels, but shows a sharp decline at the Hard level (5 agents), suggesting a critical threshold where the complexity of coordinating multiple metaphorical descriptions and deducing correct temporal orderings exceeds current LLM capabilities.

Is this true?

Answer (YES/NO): NO